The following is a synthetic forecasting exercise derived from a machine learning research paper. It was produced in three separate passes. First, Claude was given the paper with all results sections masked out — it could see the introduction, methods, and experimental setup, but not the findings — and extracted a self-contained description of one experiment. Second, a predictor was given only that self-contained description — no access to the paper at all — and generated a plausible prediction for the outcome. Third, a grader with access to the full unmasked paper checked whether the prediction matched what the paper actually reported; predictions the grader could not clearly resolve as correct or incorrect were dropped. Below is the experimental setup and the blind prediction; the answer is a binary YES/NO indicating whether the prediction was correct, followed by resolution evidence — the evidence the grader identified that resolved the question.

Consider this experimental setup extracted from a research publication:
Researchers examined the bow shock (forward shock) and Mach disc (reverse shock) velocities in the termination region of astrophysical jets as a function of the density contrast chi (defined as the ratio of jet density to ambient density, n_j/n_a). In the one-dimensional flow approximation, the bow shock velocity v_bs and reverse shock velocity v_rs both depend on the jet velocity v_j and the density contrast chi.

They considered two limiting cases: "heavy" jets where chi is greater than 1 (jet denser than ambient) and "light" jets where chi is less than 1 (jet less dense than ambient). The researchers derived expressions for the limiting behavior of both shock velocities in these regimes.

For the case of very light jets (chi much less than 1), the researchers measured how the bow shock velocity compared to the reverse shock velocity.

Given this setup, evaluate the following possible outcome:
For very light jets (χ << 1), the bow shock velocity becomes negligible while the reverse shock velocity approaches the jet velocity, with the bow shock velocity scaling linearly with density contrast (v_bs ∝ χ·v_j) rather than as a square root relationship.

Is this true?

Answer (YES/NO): NO